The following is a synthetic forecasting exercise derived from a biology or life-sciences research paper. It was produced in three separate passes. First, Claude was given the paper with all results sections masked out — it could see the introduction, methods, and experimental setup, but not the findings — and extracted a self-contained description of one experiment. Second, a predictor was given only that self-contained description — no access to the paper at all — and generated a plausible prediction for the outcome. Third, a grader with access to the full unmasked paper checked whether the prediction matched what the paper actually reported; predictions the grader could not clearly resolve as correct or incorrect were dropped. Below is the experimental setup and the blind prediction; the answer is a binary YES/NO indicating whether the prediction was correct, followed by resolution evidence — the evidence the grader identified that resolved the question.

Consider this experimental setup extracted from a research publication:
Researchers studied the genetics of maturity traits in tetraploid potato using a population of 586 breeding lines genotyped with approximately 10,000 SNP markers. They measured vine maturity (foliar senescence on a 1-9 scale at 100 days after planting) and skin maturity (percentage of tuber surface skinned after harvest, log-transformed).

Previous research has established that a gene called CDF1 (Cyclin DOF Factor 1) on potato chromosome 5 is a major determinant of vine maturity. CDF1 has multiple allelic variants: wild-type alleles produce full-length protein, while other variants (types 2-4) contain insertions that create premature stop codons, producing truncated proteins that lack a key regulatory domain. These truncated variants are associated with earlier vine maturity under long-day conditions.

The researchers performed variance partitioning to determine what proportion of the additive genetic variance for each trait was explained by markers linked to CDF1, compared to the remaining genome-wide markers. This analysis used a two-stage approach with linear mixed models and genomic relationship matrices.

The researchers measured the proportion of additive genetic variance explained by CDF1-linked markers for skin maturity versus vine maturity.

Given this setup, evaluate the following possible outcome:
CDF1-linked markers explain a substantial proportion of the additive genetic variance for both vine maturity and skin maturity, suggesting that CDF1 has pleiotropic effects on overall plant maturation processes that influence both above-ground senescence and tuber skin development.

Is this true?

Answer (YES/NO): YES